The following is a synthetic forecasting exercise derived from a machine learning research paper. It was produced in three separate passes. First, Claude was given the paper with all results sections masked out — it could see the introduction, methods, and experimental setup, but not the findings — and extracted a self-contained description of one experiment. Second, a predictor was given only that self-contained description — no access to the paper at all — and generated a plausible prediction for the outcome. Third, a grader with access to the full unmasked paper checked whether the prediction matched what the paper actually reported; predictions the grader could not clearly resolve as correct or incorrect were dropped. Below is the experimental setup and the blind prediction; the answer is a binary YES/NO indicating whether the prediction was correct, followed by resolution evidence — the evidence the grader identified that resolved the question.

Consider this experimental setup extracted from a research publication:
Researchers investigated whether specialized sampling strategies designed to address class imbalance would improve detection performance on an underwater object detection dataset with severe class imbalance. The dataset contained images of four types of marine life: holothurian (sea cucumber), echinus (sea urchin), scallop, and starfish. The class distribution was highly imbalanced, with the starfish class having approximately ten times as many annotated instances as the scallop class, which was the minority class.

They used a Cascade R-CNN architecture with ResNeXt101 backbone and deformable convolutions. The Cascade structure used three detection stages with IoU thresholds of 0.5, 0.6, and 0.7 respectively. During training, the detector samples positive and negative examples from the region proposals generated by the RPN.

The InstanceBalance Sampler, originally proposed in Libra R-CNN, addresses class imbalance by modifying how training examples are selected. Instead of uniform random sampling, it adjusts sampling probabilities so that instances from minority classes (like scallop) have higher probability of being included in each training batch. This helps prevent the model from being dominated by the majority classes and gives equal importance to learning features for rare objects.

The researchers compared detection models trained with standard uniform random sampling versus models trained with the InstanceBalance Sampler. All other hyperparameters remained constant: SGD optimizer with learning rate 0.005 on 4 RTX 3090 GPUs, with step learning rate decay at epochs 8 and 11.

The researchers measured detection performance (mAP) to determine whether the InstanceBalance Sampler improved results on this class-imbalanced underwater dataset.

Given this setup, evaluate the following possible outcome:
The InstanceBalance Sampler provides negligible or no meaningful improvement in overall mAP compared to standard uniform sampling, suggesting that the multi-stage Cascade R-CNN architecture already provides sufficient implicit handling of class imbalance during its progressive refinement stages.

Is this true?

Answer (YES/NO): NO